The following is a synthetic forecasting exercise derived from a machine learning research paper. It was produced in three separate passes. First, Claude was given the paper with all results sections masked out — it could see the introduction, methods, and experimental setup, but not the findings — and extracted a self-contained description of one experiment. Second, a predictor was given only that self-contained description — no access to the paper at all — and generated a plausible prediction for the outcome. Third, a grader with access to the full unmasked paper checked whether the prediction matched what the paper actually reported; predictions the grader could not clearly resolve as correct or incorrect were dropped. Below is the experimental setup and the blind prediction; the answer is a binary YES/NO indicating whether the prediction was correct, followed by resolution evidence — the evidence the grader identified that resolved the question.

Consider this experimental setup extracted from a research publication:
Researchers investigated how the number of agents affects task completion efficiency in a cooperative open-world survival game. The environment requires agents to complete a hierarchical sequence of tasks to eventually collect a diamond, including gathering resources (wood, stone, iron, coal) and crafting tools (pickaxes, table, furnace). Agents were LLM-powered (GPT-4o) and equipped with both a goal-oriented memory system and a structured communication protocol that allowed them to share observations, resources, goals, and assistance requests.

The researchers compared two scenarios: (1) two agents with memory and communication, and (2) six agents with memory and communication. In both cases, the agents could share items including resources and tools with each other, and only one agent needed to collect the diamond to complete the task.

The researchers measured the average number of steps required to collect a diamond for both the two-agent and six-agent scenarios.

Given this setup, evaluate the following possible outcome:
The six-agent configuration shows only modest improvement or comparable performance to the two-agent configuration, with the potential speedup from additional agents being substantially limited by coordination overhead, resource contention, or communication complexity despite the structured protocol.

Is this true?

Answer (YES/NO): NO